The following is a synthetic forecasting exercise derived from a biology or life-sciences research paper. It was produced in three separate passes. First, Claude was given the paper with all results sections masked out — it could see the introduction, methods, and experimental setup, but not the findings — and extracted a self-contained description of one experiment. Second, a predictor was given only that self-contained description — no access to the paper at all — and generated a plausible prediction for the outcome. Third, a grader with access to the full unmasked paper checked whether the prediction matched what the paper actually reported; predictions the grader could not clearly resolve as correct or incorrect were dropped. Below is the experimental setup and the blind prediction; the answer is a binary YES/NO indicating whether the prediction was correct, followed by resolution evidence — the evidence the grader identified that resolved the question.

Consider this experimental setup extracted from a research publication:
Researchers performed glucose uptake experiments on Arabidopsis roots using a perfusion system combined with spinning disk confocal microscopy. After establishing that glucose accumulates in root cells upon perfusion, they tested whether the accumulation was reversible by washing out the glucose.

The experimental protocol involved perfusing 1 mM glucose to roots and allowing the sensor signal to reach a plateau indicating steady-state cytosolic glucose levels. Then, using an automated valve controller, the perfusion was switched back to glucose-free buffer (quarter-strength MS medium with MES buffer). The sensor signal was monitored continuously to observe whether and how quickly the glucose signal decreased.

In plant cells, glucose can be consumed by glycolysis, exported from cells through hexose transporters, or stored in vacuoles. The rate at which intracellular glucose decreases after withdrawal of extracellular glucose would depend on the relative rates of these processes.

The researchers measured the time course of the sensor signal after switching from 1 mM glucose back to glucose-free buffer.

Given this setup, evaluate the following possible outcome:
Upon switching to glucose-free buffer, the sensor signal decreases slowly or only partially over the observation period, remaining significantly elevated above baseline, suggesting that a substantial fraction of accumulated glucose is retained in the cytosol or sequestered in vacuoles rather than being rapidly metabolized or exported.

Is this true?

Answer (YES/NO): NO